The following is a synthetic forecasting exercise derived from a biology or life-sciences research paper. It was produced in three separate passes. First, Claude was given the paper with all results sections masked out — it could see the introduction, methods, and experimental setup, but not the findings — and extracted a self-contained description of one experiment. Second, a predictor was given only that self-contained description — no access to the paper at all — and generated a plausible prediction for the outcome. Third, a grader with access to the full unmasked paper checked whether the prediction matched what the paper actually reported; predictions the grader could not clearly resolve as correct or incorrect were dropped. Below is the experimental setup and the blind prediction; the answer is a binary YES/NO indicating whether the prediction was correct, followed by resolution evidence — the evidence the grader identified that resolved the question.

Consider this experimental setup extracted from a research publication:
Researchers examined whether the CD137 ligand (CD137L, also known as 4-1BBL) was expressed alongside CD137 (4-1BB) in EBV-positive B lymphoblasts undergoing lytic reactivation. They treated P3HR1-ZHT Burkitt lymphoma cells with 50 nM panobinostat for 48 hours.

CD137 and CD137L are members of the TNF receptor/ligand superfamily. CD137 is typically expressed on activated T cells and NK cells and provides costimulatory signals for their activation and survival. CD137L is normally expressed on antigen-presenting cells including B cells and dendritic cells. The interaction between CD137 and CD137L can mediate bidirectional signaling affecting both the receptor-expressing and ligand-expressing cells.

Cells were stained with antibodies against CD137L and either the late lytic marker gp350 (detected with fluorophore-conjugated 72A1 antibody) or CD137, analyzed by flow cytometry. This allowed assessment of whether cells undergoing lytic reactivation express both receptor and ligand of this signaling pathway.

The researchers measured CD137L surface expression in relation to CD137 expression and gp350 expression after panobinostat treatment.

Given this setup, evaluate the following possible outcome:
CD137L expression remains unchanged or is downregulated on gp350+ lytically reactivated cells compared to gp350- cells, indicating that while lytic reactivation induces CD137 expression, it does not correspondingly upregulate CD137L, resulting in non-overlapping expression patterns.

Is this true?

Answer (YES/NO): NO